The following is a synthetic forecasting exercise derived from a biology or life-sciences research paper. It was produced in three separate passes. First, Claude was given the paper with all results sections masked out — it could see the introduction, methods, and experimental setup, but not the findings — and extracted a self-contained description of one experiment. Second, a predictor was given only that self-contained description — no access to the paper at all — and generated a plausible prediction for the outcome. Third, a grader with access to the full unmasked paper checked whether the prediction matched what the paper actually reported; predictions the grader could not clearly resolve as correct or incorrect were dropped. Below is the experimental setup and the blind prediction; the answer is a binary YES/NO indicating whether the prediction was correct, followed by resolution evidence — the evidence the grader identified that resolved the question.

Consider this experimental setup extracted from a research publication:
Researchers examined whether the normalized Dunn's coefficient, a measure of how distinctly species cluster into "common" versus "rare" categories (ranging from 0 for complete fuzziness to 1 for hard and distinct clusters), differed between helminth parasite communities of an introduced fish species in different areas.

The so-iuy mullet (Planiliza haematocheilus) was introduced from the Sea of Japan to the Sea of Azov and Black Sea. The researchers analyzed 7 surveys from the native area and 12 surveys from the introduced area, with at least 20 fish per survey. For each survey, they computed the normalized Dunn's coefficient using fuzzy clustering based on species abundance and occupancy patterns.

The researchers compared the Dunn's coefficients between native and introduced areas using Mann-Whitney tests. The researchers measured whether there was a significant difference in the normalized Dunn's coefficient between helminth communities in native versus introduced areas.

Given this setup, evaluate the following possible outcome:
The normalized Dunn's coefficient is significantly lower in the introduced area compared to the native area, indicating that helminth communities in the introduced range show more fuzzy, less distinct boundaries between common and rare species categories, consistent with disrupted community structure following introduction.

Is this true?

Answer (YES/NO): NO